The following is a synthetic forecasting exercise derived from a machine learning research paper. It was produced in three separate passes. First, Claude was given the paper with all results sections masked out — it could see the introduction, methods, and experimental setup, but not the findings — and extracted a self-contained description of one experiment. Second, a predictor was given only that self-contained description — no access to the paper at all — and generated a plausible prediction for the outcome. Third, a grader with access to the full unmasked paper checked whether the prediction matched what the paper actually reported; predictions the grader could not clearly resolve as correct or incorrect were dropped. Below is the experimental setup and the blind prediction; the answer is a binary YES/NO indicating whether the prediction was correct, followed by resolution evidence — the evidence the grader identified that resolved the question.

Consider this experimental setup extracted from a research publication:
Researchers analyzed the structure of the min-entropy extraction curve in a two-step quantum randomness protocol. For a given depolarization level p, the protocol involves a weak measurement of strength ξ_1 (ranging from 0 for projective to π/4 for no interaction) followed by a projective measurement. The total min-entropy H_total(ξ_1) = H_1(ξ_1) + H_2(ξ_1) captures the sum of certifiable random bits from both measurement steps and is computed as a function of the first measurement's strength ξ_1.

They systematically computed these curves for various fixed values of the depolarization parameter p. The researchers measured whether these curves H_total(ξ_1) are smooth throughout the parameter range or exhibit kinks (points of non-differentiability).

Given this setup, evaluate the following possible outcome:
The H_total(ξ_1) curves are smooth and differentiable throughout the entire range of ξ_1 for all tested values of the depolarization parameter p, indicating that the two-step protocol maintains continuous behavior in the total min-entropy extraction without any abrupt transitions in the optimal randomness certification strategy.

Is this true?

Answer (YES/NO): NO